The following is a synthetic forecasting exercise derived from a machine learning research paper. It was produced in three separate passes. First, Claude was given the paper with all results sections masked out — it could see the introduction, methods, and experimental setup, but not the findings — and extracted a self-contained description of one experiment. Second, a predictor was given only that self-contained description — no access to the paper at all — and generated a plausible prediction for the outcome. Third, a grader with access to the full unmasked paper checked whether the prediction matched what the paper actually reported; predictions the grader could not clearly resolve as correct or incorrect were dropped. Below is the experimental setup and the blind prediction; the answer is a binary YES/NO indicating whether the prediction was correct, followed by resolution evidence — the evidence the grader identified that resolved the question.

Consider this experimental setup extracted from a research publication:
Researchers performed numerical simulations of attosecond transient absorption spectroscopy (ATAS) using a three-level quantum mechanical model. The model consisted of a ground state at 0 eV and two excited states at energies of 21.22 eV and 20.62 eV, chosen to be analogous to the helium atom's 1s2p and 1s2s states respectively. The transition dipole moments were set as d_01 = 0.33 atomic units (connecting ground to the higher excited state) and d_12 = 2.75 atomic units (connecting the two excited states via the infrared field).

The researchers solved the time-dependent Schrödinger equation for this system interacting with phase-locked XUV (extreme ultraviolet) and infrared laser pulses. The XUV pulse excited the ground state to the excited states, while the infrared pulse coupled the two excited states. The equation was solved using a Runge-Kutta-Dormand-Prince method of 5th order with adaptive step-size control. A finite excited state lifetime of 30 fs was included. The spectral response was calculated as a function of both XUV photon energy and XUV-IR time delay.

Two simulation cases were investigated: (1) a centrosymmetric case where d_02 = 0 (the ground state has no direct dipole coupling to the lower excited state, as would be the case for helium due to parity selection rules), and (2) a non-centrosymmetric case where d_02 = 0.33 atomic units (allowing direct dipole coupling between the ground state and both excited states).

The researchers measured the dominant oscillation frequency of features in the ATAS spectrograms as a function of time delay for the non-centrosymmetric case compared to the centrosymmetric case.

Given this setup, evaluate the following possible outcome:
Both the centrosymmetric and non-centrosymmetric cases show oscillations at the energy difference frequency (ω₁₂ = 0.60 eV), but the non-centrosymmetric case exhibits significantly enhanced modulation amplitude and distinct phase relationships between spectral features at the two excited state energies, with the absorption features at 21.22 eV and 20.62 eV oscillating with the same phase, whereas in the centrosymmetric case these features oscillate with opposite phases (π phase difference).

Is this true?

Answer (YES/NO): NO